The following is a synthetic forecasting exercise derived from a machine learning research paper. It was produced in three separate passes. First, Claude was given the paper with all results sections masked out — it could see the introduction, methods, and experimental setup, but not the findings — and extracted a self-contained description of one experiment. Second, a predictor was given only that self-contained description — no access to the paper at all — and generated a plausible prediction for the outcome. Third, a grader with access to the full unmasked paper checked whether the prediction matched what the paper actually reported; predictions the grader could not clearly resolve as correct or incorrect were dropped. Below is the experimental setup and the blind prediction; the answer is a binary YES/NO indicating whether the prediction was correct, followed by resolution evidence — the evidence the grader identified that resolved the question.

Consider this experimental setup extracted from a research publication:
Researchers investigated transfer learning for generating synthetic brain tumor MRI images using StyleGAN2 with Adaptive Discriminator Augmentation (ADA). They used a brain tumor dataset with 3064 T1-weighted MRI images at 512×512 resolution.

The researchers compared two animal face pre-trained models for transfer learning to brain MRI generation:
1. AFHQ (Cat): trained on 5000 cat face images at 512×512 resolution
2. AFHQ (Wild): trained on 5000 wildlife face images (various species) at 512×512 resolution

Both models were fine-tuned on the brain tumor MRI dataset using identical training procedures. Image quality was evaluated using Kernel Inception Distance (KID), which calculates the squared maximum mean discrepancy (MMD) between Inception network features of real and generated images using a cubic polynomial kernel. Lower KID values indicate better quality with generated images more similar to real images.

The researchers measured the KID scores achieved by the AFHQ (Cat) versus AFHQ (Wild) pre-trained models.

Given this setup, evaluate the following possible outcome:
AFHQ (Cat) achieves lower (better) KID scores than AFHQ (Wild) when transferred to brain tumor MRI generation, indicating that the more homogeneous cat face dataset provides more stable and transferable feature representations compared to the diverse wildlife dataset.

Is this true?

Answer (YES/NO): YES